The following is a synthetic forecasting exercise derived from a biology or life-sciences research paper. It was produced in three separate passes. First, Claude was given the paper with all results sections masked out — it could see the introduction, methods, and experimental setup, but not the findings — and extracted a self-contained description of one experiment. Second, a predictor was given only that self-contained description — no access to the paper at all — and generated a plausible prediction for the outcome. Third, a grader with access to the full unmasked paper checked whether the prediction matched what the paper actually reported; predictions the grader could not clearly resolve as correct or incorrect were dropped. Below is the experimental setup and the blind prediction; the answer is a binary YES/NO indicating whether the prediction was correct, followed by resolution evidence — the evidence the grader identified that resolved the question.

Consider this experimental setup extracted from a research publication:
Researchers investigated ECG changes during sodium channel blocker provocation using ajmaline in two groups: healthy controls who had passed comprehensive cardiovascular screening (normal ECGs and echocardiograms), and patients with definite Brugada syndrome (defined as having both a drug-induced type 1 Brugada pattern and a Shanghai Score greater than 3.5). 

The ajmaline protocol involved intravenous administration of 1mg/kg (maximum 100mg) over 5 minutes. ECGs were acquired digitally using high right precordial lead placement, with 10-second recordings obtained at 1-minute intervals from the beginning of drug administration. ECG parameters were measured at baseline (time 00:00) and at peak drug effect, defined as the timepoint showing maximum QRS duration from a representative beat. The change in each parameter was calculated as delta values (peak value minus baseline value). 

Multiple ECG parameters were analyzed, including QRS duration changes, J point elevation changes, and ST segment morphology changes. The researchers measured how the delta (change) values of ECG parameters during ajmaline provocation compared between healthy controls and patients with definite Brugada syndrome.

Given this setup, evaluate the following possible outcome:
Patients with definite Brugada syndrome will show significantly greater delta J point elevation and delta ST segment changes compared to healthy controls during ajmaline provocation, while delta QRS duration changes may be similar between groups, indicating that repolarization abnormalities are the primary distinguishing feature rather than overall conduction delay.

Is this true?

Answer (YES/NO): NO